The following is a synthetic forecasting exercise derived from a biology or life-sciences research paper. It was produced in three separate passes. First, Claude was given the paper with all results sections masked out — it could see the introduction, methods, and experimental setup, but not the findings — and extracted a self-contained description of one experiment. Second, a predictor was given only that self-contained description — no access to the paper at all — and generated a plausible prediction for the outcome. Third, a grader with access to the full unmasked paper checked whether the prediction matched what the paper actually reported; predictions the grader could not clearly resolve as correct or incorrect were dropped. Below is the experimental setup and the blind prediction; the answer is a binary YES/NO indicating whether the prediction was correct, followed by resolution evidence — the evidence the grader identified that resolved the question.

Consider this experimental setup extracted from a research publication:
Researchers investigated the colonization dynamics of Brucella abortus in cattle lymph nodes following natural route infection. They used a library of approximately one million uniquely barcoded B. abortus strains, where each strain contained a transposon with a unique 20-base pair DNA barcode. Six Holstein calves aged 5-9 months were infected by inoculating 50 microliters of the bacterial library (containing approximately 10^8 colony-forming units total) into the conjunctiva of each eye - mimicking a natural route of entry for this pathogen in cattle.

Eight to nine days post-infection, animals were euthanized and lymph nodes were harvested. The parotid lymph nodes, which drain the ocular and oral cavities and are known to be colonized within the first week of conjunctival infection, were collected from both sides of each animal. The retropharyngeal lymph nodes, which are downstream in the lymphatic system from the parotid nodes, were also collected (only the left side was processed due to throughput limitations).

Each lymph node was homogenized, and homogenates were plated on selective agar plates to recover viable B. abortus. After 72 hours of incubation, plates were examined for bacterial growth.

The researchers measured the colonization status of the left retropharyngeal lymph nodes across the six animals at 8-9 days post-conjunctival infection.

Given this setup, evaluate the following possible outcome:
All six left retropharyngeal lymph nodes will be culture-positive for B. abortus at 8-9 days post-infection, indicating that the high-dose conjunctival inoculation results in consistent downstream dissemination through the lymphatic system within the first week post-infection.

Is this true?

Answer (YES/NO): NO